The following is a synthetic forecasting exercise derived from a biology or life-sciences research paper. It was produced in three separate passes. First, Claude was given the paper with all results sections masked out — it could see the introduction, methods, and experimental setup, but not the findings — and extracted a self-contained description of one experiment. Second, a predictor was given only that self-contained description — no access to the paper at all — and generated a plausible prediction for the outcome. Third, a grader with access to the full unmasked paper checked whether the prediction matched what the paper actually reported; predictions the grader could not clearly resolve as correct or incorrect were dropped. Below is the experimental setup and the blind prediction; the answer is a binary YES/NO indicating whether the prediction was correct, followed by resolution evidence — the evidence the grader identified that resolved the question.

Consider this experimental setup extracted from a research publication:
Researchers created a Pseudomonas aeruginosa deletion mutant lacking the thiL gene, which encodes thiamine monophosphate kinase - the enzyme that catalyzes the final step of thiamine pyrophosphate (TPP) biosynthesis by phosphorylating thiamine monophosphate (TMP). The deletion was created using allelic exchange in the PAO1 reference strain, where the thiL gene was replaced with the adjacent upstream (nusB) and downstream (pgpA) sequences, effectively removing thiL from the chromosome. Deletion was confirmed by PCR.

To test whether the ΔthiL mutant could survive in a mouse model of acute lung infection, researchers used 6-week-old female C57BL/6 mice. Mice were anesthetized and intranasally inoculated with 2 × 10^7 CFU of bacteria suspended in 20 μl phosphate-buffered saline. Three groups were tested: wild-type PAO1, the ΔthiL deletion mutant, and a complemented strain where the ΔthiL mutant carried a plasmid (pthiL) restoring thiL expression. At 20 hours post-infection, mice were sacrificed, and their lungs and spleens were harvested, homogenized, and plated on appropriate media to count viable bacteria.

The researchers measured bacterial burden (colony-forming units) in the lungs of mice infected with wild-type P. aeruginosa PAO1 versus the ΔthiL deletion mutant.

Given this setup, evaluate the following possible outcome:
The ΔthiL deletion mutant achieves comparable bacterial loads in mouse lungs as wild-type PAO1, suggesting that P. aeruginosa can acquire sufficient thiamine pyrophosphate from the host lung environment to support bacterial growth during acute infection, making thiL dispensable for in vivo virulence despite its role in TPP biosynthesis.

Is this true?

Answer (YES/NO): NO